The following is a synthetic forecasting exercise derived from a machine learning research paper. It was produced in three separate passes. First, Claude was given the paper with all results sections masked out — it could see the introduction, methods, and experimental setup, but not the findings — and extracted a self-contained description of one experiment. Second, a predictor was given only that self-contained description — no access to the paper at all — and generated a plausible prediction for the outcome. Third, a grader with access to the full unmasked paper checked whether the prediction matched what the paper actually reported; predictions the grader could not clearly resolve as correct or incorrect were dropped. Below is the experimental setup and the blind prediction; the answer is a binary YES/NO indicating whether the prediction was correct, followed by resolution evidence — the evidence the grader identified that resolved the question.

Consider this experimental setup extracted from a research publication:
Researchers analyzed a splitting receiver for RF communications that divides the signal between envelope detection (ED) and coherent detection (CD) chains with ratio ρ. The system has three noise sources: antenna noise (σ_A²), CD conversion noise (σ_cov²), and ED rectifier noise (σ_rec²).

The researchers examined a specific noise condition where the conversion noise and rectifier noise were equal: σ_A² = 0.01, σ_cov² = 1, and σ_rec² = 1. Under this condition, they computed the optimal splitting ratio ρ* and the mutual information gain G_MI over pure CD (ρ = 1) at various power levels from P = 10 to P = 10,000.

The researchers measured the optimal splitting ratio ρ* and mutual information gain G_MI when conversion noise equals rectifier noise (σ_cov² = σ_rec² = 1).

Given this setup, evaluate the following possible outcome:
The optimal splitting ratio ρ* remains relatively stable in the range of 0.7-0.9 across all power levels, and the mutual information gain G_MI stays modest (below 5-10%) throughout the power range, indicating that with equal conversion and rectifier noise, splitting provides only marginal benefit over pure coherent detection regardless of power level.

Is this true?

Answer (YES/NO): NO